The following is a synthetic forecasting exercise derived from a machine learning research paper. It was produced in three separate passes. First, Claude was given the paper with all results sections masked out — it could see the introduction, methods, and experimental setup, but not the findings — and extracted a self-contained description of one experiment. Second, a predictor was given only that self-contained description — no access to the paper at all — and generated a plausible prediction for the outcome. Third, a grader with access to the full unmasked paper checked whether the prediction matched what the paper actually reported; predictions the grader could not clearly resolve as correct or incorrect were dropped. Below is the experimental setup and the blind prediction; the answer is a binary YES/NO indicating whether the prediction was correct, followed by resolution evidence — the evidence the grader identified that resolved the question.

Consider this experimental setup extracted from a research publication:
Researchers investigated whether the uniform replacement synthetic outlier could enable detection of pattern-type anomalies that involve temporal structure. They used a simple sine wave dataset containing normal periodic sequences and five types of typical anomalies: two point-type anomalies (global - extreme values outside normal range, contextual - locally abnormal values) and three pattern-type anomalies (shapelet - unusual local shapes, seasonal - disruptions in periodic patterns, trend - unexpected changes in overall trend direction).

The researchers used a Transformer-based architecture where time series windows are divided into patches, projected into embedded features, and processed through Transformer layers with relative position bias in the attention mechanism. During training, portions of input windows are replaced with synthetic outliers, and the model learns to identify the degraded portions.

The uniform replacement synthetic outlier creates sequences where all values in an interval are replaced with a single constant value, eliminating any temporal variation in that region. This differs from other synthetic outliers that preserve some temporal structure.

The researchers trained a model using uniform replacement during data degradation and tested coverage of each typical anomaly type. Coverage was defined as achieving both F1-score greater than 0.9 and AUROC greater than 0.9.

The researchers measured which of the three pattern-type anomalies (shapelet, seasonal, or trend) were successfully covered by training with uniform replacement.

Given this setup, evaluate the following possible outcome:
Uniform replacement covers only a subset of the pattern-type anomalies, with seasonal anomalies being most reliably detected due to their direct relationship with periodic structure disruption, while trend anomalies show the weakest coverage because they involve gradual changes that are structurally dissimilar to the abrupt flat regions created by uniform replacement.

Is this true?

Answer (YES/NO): NO